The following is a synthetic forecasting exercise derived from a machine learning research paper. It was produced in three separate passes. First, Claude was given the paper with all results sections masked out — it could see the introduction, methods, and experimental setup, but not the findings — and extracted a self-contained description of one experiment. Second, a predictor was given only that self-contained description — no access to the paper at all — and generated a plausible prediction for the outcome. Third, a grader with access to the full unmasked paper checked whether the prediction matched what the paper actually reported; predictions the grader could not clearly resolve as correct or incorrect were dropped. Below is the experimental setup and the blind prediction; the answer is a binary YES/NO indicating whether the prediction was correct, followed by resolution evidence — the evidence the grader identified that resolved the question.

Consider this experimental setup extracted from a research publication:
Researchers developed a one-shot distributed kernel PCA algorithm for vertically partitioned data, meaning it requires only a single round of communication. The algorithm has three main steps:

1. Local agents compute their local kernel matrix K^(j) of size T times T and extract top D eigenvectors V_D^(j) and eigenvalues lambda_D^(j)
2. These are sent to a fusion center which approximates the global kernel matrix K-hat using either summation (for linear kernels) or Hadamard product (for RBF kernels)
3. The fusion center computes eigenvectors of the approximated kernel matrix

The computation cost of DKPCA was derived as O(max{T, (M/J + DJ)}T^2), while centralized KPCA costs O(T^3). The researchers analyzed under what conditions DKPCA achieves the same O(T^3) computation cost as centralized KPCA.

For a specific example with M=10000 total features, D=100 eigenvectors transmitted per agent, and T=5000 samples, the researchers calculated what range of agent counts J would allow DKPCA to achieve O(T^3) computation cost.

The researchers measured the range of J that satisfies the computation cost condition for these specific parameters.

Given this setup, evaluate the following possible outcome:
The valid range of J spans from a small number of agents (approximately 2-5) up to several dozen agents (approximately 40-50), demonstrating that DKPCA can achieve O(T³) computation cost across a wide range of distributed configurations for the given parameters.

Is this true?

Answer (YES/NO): YES